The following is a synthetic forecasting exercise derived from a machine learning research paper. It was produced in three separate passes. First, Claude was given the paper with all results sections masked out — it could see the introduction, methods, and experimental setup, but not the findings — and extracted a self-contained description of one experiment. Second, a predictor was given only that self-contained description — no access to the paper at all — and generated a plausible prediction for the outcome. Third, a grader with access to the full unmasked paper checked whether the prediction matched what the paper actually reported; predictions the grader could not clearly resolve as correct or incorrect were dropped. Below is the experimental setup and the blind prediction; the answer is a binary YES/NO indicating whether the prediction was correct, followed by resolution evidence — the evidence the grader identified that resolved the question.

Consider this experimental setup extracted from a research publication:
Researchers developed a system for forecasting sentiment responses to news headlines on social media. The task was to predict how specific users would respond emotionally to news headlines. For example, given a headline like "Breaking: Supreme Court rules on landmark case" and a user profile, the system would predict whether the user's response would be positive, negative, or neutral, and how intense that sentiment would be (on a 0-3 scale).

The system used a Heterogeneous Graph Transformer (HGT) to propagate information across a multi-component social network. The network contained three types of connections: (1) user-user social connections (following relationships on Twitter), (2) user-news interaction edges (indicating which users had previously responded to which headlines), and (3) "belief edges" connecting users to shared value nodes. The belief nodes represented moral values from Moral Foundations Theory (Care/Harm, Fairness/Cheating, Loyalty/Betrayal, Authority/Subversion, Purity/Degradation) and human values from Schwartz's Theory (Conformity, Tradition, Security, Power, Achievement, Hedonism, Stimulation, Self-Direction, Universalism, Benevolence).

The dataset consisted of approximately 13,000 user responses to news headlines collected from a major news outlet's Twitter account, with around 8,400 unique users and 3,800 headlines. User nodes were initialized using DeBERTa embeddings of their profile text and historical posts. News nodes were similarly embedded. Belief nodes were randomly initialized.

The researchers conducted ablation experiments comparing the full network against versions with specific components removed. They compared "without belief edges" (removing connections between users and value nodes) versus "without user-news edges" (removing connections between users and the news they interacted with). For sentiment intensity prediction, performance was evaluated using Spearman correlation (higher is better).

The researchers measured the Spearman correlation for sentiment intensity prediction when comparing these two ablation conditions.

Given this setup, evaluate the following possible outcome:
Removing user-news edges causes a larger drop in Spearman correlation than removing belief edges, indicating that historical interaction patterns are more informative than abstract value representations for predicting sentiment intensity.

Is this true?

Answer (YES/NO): YES